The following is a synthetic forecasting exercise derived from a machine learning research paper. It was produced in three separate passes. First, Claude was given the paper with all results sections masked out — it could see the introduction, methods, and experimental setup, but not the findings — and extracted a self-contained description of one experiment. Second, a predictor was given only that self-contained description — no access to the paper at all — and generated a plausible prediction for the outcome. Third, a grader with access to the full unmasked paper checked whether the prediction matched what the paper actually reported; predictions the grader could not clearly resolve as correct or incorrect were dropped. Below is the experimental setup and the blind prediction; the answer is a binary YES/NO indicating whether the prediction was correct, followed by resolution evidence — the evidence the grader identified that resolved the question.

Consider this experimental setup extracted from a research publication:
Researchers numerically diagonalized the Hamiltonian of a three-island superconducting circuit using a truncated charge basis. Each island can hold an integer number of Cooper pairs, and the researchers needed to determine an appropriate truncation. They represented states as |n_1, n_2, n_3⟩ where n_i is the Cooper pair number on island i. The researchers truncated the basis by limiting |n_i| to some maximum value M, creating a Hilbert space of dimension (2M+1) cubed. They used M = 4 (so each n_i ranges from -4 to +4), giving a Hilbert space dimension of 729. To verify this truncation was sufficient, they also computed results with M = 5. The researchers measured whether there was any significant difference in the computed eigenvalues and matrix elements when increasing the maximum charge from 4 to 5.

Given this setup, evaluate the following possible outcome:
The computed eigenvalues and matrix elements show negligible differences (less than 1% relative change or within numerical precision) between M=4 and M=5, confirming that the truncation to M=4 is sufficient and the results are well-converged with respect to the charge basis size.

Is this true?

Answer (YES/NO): YES